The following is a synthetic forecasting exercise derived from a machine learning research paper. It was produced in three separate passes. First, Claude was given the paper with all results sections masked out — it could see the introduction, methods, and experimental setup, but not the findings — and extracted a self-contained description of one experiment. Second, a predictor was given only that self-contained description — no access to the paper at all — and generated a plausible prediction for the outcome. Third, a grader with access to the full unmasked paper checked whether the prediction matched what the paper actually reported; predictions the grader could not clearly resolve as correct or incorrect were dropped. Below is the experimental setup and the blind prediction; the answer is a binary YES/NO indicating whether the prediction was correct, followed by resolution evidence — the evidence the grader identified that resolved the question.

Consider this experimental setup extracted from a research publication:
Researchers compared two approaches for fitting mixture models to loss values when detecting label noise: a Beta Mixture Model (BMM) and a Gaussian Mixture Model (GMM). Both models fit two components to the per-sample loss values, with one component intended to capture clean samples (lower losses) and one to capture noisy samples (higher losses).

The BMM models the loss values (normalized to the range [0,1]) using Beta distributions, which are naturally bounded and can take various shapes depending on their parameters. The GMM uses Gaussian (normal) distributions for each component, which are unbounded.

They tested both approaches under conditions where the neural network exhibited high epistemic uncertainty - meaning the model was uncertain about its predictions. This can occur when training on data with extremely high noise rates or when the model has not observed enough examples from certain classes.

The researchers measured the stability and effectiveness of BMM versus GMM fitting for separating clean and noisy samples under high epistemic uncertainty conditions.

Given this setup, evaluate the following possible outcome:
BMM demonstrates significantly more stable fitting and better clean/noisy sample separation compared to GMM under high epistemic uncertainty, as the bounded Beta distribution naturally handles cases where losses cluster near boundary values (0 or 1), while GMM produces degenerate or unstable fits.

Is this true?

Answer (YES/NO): NO